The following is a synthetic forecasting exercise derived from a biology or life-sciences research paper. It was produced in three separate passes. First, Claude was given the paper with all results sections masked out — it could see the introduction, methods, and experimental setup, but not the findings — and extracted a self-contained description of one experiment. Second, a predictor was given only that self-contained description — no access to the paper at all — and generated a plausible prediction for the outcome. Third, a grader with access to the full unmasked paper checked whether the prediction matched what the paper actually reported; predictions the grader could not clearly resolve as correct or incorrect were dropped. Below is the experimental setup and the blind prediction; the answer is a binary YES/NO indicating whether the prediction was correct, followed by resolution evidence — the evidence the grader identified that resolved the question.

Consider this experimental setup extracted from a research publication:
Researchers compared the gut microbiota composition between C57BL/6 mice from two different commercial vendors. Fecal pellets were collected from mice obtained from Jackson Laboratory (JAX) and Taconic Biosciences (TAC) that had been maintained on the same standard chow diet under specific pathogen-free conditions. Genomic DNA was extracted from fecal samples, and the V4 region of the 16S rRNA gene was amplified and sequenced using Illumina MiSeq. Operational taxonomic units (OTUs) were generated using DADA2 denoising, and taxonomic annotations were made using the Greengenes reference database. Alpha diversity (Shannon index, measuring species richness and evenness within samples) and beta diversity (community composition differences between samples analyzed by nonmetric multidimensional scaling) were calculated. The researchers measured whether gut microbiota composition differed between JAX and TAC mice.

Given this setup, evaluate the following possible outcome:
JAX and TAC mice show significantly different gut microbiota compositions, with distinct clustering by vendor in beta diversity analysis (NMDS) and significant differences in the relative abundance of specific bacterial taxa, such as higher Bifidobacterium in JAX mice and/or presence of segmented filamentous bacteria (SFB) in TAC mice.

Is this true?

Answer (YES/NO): NO